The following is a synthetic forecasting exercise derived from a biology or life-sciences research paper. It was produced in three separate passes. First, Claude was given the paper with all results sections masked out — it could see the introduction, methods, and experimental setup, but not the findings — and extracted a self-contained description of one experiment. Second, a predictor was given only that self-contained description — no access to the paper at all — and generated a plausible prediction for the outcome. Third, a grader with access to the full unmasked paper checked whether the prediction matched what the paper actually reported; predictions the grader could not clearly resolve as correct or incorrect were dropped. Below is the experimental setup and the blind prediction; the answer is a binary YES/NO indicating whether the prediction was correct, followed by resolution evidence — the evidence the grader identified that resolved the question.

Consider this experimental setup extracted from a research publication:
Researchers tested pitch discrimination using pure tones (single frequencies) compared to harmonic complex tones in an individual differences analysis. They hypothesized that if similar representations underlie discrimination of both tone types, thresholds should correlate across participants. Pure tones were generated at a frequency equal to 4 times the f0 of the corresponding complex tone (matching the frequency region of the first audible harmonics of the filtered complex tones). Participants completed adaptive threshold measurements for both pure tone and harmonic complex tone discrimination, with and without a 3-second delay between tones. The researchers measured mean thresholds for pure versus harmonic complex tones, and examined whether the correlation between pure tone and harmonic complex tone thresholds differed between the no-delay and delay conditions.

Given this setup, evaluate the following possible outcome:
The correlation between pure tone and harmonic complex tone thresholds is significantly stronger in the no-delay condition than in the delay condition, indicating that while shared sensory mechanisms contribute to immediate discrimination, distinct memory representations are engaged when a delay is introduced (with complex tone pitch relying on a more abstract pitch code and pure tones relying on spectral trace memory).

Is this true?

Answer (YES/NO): NO